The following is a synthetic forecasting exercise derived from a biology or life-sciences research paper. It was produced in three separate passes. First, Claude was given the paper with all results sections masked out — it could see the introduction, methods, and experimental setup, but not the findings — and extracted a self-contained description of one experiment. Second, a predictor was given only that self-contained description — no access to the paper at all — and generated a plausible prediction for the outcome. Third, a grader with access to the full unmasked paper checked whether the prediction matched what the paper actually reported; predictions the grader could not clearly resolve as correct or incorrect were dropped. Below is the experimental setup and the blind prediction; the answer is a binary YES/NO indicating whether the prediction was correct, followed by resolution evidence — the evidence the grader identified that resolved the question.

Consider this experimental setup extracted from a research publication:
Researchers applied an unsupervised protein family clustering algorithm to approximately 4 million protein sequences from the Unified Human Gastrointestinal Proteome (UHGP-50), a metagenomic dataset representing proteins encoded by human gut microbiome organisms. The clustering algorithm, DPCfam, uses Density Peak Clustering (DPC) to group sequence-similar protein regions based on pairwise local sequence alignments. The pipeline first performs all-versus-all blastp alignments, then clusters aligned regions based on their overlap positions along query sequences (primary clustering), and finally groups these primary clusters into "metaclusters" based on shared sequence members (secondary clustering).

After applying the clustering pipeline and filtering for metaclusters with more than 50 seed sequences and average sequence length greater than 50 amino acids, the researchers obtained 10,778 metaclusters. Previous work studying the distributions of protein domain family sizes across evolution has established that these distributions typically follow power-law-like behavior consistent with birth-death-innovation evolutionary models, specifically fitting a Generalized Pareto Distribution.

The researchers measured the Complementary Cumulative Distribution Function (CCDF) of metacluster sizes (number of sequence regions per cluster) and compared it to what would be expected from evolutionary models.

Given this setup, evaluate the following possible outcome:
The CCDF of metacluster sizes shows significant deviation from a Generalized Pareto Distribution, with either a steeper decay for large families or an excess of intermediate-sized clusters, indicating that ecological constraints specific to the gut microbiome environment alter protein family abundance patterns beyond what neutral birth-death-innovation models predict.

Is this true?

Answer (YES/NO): NO